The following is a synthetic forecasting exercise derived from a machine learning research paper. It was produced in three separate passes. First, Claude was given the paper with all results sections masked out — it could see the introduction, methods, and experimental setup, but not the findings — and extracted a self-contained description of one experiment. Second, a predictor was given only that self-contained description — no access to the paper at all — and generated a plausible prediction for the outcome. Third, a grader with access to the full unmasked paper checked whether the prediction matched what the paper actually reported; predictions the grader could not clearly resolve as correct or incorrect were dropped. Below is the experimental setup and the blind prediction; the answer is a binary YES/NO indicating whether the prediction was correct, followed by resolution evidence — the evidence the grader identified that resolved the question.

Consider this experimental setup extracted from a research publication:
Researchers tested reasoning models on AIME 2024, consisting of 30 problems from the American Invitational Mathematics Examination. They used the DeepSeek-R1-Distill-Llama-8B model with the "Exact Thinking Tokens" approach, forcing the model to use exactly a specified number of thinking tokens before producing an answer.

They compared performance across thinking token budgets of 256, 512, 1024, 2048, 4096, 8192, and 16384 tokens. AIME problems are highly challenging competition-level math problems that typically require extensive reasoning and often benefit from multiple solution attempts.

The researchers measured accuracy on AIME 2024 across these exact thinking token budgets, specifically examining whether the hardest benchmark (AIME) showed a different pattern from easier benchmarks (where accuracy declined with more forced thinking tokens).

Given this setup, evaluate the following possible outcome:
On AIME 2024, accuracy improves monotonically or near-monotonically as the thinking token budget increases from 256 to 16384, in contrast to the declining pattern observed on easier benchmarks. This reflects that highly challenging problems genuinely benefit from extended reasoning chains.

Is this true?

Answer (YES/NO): NO